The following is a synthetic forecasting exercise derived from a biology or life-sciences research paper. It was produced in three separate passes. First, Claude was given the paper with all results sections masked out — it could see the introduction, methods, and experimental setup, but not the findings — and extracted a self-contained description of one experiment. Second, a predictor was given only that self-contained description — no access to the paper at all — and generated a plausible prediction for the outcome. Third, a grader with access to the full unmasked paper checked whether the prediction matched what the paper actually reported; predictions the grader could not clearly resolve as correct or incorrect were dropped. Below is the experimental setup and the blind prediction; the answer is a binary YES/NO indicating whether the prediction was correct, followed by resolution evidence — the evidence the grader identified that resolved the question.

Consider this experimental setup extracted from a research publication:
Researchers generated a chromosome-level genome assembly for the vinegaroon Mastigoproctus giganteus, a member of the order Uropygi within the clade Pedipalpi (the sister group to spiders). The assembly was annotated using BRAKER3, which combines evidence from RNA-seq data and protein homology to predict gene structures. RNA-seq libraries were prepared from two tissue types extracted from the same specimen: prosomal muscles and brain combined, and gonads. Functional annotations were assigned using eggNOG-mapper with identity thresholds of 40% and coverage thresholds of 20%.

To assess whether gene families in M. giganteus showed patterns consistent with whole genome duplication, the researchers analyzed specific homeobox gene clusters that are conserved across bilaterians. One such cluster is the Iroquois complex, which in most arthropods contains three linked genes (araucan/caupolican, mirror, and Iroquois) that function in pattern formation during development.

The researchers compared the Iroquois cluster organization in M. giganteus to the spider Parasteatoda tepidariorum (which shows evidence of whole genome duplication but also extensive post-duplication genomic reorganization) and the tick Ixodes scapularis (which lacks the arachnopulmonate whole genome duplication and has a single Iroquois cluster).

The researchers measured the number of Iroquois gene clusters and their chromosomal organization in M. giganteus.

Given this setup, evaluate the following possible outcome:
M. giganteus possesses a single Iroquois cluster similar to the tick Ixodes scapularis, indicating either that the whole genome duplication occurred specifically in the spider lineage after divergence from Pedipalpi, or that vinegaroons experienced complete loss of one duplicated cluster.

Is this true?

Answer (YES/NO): NO